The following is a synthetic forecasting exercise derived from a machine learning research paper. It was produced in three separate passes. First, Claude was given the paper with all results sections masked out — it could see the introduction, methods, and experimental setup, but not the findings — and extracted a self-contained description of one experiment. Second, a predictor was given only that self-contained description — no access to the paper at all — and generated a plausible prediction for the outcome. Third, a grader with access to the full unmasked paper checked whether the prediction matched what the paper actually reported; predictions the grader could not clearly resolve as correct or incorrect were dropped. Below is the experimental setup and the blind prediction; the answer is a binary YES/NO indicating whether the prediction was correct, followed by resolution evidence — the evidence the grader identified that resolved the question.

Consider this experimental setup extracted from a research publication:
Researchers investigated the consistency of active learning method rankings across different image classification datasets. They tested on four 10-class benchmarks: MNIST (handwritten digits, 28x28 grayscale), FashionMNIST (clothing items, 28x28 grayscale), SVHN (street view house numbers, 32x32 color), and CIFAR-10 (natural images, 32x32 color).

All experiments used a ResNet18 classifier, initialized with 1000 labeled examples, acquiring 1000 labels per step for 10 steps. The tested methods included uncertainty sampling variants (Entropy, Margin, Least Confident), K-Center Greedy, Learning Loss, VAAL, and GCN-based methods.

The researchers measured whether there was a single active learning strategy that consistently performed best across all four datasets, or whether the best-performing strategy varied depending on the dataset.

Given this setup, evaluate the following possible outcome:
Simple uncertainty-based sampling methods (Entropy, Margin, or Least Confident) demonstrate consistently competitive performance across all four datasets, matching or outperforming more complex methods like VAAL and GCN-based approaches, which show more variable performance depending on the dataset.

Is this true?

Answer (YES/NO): NO